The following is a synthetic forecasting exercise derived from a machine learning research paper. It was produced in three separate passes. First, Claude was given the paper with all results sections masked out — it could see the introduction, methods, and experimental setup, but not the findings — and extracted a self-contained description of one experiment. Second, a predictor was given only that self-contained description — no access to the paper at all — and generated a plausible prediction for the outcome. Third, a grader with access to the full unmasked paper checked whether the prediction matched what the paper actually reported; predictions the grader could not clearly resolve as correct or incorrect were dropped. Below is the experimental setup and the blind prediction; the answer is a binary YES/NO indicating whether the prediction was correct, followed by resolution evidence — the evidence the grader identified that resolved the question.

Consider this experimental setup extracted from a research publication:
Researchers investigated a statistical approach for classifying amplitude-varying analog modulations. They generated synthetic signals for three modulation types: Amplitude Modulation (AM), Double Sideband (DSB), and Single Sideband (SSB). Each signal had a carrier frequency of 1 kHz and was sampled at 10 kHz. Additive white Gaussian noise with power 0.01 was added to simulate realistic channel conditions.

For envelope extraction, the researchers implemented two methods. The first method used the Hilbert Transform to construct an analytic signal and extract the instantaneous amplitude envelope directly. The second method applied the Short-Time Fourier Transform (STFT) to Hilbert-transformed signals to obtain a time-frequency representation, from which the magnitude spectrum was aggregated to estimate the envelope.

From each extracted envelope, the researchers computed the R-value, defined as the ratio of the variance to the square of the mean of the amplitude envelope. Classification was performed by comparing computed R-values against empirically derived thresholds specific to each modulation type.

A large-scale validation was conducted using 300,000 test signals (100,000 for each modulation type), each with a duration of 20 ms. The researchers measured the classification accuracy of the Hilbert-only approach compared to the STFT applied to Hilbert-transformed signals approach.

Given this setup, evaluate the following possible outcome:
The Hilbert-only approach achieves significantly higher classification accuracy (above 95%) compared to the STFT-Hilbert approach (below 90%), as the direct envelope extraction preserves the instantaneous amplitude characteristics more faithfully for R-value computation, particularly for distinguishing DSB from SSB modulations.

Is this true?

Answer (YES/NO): NO